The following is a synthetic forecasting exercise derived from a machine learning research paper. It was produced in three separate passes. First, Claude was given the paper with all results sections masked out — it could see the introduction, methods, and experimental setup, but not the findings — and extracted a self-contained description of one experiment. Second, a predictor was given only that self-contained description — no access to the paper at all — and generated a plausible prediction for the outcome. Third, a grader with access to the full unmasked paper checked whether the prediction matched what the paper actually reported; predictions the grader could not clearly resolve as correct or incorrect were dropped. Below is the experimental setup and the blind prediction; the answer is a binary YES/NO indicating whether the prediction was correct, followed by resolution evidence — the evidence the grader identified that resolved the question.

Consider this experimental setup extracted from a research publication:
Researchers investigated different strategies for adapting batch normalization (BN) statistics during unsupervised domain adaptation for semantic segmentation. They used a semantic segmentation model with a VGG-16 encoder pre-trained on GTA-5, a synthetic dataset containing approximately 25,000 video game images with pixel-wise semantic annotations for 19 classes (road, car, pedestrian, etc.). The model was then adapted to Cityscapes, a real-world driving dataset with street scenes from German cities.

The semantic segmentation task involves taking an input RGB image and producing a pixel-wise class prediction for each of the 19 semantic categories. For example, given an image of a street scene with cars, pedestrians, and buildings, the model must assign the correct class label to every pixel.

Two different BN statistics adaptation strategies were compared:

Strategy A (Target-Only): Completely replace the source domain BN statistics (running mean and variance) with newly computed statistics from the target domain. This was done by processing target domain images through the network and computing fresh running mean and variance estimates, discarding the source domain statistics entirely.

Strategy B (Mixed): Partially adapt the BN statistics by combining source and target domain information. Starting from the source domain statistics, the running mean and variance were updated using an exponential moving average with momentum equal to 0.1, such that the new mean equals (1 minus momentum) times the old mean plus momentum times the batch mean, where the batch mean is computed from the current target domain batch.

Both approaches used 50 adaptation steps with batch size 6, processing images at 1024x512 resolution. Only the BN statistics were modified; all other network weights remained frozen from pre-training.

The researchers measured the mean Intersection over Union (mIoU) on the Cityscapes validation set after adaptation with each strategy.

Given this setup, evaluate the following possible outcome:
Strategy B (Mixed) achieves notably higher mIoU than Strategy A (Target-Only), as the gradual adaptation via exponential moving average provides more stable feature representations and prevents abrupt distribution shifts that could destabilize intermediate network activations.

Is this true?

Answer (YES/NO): NO